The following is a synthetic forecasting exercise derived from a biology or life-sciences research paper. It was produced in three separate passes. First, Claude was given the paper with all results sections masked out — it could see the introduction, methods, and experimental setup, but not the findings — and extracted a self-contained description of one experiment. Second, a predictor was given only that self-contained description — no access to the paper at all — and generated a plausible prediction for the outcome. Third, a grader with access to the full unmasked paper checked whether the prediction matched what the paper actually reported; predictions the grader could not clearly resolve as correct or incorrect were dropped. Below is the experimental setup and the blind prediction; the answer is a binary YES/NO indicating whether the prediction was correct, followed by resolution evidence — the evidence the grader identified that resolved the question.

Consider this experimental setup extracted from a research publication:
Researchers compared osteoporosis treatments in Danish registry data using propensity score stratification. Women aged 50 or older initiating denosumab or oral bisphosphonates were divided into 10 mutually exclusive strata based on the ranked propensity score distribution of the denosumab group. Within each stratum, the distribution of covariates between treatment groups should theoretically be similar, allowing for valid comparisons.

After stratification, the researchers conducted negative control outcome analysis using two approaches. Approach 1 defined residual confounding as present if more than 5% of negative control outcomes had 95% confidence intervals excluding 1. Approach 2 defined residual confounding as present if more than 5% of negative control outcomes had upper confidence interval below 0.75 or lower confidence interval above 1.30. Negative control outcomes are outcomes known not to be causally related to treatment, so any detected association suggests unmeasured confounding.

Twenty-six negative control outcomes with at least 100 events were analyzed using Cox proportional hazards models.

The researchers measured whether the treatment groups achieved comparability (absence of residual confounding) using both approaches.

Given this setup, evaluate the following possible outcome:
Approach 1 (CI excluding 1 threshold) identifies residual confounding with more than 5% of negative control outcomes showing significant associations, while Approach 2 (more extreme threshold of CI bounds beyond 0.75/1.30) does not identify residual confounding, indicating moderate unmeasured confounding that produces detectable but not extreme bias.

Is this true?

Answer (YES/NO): NO